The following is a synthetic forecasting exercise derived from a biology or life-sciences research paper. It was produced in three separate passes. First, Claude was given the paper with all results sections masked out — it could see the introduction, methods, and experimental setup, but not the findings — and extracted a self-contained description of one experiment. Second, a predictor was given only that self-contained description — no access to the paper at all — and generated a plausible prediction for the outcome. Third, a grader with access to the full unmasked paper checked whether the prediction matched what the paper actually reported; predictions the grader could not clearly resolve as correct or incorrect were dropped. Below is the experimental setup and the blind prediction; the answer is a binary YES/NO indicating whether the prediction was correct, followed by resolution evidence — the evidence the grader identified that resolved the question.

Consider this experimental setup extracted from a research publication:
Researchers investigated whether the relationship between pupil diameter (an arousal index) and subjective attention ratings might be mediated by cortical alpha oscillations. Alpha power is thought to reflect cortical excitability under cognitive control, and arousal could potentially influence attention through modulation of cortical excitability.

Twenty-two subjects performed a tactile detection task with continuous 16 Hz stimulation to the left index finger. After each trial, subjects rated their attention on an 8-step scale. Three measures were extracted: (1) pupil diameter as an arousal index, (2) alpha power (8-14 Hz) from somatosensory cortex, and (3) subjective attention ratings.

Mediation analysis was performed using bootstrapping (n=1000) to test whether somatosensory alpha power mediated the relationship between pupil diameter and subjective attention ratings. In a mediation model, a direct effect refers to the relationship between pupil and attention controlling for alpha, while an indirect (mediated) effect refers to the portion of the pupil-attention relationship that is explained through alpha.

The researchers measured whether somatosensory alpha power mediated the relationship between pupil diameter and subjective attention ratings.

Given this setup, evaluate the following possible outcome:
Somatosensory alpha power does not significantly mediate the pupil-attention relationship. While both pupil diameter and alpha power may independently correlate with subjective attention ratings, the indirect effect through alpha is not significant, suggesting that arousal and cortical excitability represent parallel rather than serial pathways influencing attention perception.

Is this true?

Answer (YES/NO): NO